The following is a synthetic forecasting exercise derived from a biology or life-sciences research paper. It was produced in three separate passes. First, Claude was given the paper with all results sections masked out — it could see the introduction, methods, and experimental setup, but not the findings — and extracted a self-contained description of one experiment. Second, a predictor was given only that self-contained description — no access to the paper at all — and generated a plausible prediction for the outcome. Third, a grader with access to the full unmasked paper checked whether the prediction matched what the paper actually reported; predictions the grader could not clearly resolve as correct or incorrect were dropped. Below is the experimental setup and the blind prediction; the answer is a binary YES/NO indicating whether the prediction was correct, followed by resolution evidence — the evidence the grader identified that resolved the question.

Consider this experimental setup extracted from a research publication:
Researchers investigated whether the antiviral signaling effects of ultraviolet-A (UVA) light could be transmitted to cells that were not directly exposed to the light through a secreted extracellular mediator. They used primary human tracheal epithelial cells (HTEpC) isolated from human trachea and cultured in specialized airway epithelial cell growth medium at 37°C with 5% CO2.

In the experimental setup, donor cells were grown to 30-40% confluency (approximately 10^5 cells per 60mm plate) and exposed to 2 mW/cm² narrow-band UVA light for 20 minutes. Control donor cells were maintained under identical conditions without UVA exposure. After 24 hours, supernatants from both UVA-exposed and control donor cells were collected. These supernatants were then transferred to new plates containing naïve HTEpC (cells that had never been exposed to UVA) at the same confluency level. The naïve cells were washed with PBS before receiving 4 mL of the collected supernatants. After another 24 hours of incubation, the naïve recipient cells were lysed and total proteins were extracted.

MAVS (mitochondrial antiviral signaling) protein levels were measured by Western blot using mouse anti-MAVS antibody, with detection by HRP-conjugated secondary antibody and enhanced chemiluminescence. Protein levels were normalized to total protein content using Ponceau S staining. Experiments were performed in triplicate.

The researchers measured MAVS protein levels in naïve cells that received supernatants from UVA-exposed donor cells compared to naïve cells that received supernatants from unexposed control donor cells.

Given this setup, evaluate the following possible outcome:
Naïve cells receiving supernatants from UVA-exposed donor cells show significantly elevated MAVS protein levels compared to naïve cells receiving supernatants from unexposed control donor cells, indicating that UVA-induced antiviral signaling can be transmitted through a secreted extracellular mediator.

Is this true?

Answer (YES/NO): NO